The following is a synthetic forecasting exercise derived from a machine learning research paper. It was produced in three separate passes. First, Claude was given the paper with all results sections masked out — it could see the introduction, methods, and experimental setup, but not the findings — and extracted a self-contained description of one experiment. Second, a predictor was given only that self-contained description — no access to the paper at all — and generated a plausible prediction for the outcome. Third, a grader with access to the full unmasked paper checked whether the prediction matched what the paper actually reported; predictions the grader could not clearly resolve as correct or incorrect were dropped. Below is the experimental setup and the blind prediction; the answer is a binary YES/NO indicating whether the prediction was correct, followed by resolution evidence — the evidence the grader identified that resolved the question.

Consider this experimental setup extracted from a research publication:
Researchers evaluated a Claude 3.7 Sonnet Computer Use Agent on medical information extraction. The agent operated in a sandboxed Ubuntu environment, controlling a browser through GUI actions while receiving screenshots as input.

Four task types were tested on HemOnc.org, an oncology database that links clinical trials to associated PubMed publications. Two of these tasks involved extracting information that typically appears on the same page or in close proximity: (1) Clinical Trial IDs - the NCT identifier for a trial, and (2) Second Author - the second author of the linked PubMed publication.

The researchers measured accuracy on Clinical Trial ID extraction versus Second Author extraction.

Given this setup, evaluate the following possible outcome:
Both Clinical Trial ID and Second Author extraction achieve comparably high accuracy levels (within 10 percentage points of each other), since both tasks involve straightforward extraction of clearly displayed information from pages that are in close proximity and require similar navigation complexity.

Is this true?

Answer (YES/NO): NO